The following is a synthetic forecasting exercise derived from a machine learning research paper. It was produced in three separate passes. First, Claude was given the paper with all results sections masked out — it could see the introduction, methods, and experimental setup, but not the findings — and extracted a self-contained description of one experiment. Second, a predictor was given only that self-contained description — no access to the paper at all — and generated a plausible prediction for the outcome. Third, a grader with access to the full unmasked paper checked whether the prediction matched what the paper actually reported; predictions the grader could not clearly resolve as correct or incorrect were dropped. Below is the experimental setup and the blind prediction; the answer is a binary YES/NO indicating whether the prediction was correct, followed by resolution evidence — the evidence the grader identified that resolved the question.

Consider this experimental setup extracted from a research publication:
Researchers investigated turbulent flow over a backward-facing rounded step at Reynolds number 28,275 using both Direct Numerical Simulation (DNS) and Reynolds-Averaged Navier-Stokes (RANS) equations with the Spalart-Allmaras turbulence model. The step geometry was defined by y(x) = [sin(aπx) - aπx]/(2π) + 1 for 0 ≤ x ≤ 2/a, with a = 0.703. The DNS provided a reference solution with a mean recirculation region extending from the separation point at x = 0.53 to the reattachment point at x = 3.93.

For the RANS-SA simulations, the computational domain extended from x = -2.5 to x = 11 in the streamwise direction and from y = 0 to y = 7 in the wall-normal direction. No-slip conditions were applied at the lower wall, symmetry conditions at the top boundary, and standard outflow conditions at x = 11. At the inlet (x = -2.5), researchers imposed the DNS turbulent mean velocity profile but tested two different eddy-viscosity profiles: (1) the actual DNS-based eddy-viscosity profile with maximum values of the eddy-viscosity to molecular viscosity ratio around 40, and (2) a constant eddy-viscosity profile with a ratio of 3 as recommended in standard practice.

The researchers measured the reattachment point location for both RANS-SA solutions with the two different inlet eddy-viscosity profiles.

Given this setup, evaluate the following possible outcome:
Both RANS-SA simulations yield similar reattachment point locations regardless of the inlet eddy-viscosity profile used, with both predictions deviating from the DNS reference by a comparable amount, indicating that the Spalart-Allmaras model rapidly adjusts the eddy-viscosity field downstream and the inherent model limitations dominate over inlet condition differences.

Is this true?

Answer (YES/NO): NO